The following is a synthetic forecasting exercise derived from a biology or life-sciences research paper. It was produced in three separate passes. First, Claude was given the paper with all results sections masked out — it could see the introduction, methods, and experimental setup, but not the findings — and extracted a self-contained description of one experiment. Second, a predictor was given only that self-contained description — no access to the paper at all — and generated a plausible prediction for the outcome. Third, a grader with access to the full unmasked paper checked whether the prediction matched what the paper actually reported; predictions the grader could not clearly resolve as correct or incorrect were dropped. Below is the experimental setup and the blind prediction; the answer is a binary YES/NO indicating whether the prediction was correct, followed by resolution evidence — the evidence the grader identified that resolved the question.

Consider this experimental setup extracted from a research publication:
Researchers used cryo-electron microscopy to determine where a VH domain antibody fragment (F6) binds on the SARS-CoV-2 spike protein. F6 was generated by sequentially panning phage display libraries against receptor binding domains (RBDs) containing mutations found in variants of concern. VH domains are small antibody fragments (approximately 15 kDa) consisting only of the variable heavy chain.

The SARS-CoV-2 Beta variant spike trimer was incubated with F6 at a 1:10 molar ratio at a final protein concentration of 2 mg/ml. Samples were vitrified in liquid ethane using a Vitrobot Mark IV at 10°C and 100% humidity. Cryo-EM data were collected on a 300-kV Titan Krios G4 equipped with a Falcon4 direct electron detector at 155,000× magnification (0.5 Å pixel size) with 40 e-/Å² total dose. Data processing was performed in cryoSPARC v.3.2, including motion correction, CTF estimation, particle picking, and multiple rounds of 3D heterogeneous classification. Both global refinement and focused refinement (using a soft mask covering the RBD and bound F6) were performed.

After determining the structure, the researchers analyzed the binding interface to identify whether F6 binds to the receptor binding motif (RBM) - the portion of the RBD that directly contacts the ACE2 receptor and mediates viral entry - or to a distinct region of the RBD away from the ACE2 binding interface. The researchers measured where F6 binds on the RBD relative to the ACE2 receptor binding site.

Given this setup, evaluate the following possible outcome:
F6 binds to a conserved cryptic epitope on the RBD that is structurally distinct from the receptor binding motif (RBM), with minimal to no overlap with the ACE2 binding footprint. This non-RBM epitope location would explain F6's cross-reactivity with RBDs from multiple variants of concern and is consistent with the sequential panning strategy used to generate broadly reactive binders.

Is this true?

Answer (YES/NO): NO